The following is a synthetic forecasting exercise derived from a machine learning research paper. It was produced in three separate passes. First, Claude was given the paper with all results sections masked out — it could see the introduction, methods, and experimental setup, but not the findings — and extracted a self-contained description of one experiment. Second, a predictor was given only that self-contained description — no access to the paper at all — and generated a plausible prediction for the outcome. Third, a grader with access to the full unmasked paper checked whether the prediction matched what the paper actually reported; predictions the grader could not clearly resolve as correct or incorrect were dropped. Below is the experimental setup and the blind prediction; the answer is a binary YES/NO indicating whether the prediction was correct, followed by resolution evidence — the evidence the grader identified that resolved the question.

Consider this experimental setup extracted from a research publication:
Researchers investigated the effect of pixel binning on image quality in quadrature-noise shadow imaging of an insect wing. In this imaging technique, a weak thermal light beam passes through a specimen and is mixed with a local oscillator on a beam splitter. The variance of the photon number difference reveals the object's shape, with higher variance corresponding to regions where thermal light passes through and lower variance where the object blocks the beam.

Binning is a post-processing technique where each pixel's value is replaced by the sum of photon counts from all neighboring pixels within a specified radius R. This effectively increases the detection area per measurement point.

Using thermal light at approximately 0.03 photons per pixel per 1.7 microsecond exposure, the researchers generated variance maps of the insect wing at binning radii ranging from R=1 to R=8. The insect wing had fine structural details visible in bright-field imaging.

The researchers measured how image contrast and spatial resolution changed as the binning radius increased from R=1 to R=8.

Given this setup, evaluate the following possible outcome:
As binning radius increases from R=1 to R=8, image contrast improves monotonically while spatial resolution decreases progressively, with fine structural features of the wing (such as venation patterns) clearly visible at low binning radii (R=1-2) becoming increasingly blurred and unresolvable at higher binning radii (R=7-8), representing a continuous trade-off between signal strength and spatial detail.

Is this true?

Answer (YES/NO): NO